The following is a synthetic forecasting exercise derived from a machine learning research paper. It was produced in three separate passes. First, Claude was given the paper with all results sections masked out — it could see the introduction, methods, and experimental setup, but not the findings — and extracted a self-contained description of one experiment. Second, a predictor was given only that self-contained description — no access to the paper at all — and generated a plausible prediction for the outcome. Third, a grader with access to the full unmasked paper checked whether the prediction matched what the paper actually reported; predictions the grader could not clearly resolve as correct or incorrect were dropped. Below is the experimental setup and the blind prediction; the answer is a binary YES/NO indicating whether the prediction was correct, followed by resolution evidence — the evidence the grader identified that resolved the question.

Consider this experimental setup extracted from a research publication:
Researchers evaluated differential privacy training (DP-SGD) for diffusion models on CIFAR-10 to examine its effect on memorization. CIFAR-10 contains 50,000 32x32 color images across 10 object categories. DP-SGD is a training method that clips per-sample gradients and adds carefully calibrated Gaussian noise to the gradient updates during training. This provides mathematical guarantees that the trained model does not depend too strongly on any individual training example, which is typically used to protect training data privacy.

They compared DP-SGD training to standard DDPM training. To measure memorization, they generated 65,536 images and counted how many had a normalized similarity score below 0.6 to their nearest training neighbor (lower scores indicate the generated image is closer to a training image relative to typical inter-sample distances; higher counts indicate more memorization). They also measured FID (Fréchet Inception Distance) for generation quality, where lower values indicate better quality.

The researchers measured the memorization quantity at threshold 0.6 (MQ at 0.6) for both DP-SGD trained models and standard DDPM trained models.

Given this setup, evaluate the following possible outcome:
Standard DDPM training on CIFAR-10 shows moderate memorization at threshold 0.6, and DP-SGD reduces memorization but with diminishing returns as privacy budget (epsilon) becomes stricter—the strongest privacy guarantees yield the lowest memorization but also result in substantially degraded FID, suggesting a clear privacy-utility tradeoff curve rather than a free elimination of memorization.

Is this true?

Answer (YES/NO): NO